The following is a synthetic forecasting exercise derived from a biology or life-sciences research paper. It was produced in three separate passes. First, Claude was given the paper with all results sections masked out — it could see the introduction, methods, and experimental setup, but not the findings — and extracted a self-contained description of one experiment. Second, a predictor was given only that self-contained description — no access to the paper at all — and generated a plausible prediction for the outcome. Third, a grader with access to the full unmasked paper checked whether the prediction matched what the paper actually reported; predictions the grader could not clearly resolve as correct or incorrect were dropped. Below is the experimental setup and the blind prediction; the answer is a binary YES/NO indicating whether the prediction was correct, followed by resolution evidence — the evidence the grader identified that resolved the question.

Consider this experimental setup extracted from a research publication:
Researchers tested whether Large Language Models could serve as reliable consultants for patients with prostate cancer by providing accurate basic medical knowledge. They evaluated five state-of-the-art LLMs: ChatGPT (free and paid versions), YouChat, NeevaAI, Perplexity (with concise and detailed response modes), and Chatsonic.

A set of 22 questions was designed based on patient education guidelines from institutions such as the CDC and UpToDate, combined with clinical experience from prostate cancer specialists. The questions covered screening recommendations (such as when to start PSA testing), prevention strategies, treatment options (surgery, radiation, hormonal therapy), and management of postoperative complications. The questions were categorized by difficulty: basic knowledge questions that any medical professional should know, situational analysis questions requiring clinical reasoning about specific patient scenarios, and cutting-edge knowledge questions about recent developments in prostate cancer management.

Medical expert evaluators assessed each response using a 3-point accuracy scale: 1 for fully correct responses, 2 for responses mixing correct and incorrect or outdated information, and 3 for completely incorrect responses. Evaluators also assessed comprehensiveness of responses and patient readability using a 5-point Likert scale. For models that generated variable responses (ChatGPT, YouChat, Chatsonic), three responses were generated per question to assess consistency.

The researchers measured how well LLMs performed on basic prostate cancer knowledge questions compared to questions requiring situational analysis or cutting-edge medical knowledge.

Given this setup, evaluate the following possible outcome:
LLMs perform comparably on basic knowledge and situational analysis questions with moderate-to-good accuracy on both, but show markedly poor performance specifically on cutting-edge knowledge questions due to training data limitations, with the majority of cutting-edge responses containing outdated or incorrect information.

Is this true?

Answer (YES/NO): NO